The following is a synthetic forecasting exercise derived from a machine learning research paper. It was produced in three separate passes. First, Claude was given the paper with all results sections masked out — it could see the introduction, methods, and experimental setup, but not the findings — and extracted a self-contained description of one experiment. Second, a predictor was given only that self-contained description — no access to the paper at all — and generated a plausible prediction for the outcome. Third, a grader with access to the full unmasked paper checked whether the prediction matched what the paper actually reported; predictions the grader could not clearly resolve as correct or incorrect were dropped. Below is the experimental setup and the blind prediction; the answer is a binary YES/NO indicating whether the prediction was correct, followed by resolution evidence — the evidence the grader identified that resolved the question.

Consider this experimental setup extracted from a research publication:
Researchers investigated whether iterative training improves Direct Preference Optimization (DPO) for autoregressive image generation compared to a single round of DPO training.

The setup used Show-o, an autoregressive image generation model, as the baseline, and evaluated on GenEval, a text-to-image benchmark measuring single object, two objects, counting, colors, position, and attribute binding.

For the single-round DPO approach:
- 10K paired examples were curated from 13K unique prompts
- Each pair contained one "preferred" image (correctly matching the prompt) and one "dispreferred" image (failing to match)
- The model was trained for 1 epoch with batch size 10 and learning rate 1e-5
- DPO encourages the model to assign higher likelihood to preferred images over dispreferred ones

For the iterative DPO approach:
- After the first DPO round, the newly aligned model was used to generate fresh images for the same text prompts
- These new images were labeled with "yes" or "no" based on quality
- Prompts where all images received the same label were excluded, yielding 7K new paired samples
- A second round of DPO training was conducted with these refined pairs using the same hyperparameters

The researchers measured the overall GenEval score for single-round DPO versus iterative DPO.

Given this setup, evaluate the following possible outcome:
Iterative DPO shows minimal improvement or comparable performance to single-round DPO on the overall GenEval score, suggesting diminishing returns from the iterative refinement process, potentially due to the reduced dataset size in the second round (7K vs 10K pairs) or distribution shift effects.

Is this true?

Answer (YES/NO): NO